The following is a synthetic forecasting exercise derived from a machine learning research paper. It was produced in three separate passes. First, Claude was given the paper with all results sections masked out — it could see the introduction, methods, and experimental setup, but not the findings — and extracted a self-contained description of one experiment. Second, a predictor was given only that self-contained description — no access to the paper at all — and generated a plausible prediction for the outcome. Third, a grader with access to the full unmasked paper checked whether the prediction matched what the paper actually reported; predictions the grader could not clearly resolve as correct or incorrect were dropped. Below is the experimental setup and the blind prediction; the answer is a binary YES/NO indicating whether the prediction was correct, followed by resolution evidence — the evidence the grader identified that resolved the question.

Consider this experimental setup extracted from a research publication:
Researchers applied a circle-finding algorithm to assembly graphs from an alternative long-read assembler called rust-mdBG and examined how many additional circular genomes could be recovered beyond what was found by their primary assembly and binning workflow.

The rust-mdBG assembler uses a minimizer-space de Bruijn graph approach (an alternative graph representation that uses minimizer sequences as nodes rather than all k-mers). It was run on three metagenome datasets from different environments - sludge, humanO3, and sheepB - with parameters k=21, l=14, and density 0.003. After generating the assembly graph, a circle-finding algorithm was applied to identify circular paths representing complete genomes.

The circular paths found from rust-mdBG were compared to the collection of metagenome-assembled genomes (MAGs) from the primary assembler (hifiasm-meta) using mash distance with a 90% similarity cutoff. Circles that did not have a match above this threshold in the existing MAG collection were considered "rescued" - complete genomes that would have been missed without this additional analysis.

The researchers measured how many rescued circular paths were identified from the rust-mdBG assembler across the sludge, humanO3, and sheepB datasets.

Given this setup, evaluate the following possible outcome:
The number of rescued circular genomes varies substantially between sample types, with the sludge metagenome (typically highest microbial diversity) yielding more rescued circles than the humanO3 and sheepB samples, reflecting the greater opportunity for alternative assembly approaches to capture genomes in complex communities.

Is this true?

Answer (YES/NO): NO